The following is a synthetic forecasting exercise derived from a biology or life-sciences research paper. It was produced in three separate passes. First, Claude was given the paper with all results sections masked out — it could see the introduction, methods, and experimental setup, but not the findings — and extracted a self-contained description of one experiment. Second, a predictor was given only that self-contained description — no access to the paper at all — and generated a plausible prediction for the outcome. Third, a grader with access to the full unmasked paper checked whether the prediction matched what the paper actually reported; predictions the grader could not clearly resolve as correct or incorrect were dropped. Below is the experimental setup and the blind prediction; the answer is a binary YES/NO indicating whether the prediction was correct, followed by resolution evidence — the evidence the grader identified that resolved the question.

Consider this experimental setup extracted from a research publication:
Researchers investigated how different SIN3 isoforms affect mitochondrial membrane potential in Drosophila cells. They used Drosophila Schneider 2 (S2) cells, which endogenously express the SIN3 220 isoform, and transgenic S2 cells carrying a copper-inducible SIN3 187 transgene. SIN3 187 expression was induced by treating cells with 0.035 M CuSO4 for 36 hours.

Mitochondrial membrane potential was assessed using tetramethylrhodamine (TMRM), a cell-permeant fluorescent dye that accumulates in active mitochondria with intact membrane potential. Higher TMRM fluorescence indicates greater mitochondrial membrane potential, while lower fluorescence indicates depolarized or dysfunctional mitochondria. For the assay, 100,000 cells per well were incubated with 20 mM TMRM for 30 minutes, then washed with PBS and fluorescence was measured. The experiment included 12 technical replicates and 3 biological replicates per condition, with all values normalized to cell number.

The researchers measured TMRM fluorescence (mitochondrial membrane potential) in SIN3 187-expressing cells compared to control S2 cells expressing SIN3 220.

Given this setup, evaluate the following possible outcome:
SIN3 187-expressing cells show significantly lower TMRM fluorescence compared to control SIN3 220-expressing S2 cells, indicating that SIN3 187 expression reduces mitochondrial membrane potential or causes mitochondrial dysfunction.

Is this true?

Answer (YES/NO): YES